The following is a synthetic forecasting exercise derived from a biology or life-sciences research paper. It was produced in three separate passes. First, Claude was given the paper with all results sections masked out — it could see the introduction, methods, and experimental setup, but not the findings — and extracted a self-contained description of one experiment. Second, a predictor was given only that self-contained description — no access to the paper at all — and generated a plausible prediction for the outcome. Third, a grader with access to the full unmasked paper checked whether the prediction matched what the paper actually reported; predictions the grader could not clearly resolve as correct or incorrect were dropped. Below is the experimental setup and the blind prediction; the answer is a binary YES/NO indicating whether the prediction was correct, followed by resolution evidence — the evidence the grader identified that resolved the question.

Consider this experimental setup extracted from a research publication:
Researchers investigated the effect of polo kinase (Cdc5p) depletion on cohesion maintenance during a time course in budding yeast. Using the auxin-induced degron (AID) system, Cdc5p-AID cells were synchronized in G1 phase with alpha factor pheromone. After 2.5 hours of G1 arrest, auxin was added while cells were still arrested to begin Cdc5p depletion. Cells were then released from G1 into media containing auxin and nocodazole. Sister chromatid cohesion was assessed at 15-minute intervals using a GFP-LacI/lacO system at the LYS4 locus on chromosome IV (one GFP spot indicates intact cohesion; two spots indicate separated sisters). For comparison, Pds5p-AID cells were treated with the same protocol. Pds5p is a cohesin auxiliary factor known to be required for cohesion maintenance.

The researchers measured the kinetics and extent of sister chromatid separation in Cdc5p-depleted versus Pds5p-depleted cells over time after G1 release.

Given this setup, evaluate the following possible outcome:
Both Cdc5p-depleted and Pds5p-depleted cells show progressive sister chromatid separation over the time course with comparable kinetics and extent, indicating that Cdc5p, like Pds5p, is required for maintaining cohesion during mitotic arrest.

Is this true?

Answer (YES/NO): NO